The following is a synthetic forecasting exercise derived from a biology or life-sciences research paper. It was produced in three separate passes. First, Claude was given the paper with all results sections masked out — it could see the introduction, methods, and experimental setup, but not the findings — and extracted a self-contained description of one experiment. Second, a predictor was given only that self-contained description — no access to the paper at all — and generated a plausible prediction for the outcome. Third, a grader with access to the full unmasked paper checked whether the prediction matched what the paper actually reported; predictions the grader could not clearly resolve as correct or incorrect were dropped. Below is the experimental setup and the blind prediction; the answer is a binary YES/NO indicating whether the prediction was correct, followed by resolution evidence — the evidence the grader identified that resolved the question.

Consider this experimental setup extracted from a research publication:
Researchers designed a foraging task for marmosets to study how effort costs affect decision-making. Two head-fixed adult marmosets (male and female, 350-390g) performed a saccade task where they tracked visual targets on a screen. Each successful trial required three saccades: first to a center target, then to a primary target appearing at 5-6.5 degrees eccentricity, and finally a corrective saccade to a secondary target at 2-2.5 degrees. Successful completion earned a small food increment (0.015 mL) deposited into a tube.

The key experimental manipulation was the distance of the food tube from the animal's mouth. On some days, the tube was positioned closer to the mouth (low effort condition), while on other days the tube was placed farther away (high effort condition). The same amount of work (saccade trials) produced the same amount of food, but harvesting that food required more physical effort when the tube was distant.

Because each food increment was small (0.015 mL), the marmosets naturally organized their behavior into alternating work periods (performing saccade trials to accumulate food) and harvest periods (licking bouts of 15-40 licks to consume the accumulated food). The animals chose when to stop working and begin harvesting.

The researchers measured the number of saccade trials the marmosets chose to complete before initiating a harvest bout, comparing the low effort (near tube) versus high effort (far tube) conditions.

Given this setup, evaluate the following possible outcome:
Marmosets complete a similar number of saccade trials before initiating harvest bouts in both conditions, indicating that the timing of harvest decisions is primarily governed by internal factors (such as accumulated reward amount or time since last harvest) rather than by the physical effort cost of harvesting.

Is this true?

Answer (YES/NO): NO